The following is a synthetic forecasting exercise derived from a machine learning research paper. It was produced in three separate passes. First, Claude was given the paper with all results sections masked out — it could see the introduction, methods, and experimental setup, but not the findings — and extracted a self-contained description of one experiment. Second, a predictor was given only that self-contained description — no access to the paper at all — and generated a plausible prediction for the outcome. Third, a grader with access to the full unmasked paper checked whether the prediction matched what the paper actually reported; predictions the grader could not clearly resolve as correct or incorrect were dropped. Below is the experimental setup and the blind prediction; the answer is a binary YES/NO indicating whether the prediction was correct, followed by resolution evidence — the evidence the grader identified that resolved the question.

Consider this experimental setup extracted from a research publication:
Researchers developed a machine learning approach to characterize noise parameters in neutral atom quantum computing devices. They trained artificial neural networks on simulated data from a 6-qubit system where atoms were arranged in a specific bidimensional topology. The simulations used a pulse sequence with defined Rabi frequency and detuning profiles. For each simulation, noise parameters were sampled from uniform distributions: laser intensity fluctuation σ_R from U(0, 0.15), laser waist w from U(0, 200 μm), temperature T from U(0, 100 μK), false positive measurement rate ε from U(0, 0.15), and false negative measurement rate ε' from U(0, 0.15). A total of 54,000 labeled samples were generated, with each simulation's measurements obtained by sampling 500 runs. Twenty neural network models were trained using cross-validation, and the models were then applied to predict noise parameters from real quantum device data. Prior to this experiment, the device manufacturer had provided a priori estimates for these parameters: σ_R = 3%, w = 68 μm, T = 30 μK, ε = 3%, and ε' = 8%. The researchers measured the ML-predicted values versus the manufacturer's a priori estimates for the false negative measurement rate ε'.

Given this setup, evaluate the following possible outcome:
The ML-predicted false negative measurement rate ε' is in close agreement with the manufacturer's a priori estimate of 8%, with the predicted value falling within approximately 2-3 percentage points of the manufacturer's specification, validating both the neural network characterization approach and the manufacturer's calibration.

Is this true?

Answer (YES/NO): YES